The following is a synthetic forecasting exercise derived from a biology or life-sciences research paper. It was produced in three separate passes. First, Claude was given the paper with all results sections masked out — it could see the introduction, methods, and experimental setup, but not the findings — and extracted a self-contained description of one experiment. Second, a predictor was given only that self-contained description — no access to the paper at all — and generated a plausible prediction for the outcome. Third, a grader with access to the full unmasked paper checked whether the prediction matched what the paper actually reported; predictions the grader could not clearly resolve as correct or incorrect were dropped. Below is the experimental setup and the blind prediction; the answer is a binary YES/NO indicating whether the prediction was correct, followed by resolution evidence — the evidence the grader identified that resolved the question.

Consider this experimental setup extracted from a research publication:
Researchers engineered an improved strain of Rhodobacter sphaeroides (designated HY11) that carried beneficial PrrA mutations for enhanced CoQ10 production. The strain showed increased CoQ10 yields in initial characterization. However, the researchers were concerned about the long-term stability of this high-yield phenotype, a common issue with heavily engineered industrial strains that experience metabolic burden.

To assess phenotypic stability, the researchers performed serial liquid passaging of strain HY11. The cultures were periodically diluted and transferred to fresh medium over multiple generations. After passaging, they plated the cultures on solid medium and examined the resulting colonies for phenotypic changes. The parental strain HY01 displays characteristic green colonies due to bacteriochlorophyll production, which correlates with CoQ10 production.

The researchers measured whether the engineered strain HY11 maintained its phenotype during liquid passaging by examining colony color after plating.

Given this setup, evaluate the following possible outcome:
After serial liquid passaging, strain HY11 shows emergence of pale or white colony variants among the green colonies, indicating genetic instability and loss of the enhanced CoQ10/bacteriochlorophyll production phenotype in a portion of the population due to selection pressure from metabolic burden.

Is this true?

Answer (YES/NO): YES